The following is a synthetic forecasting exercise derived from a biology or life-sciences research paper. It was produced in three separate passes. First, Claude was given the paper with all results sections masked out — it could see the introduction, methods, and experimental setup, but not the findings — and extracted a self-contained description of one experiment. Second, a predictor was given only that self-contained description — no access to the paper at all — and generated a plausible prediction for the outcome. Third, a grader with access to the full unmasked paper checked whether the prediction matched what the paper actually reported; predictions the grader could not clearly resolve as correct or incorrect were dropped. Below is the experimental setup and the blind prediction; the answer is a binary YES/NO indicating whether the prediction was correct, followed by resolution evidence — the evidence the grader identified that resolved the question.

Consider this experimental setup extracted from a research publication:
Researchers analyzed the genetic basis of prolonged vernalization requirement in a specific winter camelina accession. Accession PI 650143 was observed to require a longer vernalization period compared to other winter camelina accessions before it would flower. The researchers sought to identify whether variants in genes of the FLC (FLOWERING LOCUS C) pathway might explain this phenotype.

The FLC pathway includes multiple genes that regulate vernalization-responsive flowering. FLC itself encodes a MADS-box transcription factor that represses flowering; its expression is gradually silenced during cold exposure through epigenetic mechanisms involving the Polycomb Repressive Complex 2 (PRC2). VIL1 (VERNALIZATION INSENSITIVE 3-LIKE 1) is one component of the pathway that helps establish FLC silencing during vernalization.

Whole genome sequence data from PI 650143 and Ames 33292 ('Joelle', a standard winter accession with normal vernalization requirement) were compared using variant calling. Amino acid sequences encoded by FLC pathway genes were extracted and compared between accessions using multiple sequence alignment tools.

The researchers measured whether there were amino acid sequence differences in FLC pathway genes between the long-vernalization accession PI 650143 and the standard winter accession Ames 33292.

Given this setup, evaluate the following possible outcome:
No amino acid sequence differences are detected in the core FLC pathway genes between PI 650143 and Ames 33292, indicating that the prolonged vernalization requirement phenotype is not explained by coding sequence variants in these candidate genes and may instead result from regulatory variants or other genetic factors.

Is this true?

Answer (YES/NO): NO